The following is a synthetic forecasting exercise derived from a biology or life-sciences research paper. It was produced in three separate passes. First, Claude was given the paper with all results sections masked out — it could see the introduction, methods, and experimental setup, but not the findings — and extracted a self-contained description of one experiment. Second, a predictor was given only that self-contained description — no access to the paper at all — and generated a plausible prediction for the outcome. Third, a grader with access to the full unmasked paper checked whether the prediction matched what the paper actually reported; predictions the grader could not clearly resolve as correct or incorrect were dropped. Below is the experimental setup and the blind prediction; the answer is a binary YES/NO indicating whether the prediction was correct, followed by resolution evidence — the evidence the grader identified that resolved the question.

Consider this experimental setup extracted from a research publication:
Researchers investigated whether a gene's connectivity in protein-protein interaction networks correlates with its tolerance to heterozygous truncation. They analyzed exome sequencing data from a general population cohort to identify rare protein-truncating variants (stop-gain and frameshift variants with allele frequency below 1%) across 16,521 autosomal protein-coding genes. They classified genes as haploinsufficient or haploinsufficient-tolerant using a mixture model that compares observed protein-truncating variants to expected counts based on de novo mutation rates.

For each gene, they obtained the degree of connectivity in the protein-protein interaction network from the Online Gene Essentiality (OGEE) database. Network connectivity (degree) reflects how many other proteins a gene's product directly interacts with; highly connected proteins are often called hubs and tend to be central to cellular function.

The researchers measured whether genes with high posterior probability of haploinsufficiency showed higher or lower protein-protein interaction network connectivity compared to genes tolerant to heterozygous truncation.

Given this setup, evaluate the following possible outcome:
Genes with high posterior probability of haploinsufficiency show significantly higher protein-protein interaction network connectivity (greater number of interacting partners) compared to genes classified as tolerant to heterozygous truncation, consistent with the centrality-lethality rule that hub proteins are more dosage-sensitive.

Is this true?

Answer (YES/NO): YES